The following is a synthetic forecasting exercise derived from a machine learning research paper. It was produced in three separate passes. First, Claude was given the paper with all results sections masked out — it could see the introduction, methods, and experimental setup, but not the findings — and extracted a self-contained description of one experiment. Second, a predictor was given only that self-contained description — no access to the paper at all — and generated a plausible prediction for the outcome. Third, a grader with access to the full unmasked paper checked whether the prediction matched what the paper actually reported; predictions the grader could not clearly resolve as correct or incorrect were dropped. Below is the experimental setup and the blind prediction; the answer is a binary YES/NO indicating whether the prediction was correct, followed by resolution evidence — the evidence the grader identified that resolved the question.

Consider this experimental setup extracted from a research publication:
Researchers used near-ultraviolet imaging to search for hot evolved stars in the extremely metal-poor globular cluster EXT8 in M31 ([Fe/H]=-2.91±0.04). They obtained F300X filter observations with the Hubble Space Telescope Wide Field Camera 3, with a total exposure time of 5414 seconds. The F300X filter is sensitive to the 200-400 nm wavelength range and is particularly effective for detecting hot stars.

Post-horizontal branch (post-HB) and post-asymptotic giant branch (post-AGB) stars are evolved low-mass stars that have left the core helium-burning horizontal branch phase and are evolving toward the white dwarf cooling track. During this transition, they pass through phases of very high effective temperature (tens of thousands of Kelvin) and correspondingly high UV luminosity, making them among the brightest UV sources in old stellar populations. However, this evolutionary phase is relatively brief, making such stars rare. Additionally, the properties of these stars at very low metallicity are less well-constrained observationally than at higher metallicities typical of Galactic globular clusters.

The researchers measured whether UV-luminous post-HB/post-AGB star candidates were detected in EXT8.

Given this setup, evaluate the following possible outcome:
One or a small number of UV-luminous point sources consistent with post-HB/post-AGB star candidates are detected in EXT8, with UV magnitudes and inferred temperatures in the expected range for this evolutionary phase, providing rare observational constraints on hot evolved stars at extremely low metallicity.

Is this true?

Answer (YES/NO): YES